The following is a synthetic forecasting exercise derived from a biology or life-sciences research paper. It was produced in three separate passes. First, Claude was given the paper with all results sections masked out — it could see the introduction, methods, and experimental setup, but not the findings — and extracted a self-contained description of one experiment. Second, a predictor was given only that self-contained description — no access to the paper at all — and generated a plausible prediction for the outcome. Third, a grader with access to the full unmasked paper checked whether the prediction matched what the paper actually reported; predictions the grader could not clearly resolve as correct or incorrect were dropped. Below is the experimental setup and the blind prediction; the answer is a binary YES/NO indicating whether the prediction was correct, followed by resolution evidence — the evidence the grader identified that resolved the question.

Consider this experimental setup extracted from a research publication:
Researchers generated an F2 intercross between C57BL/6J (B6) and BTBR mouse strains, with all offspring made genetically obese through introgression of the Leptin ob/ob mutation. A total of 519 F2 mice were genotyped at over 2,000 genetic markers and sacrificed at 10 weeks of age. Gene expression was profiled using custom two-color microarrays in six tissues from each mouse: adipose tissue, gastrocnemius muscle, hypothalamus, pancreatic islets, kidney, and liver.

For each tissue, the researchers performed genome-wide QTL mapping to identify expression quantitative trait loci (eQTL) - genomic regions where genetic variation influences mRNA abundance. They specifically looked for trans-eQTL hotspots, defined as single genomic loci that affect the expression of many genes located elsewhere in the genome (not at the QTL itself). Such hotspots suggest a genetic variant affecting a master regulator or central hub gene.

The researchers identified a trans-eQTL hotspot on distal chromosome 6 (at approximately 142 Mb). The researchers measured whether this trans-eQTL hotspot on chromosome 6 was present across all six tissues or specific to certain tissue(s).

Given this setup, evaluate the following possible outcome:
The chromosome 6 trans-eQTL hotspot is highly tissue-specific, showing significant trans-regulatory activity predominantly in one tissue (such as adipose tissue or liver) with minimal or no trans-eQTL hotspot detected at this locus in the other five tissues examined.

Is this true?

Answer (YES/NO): YES